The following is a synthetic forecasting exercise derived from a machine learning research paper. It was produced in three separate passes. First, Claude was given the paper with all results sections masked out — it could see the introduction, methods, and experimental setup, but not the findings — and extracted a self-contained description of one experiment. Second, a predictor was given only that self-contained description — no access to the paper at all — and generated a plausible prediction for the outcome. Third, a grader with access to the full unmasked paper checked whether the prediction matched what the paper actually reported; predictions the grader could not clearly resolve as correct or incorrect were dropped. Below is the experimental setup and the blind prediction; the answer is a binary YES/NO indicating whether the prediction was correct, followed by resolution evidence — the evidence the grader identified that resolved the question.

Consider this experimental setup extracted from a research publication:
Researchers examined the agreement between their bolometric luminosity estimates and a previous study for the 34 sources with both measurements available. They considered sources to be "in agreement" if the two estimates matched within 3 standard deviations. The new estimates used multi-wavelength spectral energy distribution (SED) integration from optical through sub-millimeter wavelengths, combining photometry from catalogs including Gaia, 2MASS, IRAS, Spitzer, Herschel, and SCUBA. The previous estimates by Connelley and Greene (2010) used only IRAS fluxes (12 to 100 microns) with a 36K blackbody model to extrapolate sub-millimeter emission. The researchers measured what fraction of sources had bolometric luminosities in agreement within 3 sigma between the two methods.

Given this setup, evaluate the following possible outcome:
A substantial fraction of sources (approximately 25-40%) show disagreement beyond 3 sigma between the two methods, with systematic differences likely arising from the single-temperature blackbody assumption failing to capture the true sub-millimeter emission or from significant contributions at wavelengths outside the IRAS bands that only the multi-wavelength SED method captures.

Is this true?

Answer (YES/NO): NO